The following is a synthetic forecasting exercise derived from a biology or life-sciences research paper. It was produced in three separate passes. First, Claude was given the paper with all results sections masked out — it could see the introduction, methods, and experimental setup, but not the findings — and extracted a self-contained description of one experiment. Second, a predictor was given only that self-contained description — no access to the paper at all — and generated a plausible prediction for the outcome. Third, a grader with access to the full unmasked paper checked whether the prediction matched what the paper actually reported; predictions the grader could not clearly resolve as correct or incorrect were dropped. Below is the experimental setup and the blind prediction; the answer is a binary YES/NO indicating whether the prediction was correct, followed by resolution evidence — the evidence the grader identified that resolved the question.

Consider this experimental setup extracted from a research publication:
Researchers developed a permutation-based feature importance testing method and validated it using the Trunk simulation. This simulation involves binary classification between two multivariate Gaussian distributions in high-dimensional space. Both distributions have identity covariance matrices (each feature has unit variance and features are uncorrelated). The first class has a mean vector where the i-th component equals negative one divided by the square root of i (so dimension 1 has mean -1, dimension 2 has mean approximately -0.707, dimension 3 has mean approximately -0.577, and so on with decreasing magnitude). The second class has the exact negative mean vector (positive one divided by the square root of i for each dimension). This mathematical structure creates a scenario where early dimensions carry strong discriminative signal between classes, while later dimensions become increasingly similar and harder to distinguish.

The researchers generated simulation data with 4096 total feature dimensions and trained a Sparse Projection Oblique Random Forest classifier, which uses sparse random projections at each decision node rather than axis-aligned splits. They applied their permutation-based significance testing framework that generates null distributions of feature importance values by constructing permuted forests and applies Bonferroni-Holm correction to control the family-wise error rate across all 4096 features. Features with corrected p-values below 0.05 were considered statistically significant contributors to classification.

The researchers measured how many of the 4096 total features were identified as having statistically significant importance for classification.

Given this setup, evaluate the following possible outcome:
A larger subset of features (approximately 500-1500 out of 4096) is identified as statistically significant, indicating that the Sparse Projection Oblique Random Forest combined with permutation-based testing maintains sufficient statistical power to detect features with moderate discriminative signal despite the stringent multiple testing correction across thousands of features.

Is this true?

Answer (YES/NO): NO